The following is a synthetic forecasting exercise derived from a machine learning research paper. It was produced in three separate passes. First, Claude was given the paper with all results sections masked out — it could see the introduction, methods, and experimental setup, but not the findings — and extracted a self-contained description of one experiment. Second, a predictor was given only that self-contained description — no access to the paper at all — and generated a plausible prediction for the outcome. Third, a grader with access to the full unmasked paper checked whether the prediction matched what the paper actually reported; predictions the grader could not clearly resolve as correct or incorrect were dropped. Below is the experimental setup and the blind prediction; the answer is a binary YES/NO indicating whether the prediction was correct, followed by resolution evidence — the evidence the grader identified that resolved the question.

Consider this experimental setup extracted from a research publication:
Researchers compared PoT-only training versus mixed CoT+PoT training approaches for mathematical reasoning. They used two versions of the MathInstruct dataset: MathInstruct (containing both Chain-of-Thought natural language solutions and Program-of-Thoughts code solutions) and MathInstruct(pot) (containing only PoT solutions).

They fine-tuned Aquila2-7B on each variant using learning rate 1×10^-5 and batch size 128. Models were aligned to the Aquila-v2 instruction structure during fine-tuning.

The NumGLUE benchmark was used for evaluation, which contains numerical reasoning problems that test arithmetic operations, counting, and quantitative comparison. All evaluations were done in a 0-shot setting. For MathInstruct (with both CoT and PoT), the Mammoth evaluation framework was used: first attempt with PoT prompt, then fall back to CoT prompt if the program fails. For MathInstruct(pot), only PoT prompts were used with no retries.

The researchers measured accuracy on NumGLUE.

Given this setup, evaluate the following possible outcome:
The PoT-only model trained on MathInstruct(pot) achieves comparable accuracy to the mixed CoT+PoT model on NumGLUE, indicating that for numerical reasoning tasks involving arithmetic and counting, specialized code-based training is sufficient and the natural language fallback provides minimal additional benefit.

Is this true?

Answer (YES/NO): NO